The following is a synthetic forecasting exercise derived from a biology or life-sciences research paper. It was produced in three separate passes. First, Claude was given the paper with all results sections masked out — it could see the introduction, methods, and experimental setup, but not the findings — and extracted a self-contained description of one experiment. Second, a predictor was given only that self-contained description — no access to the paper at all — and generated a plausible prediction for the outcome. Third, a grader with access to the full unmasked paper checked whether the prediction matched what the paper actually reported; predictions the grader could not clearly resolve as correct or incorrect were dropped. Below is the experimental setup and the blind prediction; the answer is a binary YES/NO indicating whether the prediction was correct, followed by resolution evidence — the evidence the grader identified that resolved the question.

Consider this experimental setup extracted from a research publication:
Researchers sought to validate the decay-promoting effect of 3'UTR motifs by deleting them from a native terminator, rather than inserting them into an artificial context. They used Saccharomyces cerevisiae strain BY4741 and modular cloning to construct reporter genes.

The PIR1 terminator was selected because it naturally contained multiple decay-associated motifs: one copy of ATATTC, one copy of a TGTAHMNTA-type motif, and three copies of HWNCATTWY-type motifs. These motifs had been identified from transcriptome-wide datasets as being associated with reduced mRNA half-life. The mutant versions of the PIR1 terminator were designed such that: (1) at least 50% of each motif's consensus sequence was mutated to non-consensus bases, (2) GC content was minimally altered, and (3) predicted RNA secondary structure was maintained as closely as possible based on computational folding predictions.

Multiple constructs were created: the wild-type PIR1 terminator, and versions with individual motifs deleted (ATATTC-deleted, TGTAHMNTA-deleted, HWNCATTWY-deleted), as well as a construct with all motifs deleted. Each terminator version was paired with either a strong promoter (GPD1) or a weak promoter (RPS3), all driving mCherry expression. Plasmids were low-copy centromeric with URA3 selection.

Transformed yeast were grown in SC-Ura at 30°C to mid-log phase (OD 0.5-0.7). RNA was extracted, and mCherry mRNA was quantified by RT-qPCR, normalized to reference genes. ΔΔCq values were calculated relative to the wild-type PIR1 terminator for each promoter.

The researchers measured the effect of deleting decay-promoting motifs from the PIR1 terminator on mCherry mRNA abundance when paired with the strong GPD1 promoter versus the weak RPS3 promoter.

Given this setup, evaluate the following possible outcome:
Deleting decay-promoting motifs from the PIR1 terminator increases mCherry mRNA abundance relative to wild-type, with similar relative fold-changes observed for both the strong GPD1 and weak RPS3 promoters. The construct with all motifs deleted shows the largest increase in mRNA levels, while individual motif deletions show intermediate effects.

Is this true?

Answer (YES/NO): NO